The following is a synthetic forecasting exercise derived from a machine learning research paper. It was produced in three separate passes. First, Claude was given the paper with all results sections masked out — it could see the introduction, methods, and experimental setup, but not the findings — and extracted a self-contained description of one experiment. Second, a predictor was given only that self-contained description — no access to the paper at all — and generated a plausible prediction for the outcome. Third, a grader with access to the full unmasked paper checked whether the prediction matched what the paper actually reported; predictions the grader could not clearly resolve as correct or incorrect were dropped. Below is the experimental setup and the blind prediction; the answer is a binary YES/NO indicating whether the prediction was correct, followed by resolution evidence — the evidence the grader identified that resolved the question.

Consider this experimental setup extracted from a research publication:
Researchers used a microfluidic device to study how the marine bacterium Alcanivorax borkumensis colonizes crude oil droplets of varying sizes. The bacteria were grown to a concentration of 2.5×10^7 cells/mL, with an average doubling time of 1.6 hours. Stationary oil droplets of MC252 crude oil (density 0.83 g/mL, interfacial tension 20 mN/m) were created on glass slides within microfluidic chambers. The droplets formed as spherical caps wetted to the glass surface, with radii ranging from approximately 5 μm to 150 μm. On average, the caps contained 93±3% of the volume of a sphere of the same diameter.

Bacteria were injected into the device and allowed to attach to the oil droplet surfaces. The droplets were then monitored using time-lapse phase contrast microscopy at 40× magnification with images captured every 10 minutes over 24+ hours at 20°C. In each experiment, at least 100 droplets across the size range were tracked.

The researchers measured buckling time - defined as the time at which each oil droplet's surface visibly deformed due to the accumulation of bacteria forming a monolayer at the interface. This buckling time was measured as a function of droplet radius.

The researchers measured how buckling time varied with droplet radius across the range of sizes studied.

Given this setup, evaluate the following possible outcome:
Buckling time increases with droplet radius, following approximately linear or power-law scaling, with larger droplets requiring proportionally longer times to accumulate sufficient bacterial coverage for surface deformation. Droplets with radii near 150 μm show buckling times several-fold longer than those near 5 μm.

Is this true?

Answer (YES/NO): NO